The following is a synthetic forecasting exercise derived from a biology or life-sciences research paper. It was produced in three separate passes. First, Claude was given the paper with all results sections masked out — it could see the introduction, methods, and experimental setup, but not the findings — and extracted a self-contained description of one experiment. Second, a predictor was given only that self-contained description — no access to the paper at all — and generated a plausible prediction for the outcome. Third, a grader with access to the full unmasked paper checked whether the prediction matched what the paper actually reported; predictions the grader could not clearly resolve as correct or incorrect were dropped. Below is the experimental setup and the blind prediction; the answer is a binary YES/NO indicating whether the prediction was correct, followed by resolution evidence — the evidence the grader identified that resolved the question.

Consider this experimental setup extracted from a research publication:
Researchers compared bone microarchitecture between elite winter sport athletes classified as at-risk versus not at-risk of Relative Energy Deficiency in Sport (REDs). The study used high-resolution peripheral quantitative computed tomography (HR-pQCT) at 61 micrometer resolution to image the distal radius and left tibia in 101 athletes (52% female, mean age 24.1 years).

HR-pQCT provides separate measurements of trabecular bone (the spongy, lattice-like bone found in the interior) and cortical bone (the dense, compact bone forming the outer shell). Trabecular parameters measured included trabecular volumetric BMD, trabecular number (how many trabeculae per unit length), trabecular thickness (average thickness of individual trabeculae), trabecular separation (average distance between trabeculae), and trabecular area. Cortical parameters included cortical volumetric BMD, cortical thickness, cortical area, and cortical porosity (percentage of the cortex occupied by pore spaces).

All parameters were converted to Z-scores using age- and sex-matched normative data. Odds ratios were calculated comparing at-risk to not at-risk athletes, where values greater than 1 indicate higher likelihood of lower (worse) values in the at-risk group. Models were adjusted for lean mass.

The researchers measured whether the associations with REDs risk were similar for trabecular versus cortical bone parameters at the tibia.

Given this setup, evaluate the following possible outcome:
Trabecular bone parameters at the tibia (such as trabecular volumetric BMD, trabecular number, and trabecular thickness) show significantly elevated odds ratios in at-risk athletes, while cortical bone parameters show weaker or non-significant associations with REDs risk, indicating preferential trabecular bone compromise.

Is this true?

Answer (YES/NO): NO